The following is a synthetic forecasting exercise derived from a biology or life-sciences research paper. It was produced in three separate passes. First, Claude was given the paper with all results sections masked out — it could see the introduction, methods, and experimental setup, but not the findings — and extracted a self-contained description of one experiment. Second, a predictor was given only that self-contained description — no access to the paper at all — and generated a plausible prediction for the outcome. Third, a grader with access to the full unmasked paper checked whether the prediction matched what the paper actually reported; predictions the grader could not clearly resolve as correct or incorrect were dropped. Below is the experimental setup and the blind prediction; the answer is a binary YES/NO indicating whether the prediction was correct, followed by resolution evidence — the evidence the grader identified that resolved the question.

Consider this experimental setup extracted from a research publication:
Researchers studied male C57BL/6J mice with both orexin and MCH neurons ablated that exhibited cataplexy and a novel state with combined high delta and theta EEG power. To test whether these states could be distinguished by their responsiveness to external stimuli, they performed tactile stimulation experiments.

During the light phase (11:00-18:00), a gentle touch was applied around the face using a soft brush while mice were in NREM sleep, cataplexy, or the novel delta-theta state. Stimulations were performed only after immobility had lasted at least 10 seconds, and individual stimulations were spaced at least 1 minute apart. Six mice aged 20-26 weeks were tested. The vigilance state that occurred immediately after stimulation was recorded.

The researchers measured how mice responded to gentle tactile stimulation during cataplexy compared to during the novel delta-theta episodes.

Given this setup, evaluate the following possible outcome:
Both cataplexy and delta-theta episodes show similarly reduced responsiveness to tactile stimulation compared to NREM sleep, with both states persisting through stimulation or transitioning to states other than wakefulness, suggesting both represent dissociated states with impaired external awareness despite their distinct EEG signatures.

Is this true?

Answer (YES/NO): NO